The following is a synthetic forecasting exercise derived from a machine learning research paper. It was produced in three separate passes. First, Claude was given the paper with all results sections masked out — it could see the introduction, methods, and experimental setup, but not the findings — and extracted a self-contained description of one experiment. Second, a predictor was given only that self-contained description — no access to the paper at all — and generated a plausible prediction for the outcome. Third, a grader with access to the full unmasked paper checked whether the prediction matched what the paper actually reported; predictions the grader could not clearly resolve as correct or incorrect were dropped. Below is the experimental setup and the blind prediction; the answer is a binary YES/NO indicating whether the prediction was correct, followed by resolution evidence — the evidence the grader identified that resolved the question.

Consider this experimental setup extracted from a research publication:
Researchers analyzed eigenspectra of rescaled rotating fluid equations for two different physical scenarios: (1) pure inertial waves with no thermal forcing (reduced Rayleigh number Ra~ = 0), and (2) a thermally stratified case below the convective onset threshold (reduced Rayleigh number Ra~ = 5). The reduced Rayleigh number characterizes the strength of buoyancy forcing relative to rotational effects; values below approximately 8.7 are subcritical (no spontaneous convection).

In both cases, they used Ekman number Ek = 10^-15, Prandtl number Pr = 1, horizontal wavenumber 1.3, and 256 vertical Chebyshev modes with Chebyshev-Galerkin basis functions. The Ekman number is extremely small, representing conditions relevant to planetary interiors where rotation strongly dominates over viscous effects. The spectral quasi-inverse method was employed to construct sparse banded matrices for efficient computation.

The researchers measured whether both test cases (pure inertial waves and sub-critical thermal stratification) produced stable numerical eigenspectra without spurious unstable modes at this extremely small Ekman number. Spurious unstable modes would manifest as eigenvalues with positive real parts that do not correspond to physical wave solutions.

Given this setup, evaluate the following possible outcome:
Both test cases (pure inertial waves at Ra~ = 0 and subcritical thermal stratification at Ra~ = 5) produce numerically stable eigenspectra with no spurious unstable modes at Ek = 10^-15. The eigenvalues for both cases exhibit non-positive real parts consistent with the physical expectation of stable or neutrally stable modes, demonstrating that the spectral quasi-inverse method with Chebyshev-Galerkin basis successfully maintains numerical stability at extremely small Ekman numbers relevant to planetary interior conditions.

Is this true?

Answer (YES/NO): YES